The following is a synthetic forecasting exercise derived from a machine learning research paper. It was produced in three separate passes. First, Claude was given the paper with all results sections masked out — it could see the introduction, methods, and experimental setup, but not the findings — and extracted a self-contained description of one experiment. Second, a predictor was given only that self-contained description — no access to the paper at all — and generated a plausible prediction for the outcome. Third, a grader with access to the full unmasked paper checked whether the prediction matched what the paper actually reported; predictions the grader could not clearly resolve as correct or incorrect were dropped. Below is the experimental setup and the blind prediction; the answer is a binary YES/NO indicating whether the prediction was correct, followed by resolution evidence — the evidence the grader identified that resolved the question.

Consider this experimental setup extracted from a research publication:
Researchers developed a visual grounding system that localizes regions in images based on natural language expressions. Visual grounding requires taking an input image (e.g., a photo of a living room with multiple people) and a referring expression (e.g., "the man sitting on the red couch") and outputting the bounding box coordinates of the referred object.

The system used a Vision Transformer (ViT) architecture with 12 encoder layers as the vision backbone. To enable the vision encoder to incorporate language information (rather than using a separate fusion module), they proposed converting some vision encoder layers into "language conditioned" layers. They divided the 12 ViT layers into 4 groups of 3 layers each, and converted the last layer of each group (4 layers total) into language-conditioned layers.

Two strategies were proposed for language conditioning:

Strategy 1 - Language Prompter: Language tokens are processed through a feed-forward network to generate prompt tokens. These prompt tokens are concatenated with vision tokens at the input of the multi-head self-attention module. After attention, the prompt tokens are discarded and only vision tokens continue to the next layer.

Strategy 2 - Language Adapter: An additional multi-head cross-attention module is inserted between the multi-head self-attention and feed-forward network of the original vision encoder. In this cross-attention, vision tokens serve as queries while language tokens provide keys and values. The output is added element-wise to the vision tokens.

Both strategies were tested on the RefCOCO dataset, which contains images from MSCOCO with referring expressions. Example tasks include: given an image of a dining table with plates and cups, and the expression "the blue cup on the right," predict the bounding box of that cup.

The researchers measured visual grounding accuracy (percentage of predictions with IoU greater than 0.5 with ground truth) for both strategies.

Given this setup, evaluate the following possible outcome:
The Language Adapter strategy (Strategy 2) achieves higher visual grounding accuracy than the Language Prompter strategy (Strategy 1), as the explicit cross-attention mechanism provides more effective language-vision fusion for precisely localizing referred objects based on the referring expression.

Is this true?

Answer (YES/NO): YES